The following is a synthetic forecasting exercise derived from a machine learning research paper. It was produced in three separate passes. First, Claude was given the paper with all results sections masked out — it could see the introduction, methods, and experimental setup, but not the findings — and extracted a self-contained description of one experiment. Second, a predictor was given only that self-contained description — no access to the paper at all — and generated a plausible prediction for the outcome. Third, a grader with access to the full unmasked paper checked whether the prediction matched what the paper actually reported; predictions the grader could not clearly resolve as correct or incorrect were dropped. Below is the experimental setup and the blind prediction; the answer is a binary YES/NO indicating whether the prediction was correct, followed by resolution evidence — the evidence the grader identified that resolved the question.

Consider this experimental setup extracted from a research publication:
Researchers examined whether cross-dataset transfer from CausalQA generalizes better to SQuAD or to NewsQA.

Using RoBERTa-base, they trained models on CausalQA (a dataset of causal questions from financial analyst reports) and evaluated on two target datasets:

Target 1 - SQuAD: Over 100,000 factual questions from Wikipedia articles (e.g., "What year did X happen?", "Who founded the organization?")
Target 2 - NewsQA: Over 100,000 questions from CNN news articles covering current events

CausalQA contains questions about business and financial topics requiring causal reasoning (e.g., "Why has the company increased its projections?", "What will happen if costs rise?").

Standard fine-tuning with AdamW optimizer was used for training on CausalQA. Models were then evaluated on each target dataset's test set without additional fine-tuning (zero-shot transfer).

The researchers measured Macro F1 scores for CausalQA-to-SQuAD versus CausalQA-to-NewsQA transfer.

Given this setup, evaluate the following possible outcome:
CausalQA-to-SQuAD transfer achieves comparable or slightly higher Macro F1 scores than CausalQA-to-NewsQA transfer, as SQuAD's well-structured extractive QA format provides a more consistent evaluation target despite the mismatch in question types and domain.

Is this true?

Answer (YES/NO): NO